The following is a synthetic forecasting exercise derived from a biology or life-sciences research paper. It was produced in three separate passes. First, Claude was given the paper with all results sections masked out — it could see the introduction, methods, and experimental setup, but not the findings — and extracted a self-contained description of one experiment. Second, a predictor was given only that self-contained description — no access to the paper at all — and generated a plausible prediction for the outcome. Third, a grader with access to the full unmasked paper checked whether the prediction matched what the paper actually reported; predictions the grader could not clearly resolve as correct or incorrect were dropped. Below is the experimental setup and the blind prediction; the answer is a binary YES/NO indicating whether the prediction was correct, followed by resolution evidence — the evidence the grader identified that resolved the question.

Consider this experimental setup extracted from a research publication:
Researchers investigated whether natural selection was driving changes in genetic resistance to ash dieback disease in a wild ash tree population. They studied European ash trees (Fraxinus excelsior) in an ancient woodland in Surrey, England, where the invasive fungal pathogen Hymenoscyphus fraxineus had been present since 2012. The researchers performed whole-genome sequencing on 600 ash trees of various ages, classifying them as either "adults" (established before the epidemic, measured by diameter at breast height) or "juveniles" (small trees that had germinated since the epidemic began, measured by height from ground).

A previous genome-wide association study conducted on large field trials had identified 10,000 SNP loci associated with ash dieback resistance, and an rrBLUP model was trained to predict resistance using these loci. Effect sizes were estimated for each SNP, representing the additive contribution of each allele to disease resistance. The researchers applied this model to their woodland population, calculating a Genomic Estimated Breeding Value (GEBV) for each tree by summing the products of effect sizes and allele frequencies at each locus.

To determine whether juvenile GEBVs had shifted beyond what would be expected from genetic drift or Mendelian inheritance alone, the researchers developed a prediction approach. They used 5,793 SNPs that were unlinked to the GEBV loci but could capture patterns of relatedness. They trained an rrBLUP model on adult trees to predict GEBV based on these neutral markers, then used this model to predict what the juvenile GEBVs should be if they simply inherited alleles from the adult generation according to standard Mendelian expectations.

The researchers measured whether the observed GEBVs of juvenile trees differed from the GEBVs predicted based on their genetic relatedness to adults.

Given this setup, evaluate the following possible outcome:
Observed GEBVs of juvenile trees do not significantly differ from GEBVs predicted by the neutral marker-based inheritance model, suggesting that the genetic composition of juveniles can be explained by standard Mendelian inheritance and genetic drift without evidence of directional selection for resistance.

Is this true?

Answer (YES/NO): NO